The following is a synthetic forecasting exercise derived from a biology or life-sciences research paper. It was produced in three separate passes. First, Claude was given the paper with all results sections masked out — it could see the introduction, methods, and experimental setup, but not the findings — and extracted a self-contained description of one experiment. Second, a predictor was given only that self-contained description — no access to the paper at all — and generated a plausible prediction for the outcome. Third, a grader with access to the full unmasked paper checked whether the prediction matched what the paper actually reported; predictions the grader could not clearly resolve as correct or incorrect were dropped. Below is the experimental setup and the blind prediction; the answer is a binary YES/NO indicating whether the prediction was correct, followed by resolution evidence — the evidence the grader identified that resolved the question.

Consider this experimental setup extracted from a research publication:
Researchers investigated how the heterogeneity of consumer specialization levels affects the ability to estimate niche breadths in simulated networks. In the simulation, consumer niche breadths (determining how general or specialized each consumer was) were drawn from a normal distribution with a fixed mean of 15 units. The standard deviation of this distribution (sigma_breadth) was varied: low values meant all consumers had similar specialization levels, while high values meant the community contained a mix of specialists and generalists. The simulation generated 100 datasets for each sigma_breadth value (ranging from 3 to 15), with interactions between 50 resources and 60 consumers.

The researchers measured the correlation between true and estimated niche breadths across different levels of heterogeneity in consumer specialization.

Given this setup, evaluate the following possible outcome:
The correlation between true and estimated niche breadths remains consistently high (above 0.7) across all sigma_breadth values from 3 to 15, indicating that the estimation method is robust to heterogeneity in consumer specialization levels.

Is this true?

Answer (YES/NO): NO